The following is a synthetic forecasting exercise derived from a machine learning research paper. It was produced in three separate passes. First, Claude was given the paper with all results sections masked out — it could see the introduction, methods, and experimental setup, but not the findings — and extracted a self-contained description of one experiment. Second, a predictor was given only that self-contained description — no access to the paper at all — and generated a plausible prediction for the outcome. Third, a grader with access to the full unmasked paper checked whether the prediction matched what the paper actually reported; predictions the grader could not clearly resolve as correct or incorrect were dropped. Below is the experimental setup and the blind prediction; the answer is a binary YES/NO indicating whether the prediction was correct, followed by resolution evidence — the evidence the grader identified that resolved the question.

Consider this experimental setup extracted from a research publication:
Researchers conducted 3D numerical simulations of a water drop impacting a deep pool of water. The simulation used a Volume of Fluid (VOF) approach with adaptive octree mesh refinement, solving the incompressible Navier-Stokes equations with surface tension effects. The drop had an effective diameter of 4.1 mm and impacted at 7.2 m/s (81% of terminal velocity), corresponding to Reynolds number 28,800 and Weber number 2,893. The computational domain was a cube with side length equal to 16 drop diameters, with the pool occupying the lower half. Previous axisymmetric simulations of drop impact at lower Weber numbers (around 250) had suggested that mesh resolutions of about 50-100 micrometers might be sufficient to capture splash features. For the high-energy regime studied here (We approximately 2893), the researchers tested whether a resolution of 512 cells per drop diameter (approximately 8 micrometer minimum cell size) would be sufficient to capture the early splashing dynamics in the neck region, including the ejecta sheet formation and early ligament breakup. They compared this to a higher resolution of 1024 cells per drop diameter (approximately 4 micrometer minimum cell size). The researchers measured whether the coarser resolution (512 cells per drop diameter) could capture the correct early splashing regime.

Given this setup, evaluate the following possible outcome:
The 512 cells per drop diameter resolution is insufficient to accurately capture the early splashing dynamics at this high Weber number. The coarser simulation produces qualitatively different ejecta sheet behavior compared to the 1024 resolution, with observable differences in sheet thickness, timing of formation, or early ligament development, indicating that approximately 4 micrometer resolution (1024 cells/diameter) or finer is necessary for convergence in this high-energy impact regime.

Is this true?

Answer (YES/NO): YES